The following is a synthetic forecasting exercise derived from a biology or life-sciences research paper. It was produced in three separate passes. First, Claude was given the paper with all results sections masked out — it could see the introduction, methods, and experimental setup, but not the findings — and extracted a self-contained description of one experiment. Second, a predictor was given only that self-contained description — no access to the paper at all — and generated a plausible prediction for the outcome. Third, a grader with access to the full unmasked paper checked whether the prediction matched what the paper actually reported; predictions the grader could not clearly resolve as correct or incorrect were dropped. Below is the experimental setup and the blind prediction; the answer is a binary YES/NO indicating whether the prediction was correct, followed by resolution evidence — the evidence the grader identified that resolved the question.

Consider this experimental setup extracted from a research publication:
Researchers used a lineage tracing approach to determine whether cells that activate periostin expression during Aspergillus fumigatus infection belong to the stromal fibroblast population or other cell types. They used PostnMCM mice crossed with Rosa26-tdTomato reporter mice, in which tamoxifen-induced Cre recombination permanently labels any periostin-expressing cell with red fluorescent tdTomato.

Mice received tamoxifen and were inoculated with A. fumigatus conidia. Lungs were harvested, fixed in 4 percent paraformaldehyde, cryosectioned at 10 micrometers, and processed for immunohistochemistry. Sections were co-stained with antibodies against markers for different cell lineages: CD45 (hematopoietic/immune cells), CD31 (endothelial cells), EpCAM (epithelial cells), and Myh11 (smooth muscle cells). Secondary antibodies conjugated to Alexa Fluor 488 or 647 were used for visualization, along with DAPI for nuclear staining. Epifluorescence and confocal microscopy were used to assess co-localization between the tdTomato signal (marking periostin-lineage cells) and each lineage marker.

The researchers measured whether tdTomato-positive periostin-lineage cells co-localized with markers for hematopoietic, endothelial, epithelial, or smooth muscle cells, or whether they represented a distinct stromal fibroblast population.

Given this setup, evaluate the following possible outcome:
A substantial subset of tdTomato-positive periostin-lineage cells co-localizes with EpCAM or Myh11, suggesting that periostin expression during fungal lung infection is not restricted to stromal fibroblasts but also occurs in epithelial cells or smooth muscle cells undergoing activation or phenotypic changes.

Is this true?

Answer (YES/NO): NO